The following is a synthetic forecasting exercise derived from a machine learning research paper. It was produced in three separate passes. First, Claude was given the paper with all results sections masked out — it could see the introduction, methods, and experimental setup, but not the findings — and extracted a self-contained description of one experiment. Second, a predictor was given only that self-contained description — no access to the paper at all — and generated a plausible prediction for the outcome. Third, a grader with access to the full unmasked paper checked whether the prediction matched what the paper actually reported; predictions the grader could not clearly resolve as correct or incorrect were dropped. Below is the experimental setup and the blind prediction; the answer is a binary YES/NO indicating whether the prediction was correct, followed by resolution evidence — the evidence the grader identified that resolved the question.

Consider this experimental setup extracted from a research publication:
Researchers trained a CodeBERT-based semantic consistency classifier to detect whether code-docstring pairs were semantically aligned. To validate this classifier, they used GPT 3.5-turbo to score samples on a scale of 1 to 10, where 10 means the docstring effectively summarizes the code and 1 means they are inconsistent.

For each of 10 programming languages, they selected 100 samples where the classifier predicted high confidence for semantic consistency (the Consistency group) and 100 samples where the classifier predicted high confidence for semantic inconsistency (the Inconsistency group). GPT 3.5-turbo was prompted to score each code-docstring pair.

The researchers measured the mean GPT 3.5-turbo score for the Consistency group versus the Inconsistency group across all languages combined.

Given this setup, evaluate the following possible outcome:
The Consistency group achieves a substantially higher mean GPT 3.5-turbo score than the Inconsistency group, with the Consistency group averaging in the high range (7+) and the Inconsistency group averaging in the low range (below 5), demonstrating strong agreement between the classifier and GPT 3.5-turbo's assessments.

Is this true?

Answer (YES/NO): YES